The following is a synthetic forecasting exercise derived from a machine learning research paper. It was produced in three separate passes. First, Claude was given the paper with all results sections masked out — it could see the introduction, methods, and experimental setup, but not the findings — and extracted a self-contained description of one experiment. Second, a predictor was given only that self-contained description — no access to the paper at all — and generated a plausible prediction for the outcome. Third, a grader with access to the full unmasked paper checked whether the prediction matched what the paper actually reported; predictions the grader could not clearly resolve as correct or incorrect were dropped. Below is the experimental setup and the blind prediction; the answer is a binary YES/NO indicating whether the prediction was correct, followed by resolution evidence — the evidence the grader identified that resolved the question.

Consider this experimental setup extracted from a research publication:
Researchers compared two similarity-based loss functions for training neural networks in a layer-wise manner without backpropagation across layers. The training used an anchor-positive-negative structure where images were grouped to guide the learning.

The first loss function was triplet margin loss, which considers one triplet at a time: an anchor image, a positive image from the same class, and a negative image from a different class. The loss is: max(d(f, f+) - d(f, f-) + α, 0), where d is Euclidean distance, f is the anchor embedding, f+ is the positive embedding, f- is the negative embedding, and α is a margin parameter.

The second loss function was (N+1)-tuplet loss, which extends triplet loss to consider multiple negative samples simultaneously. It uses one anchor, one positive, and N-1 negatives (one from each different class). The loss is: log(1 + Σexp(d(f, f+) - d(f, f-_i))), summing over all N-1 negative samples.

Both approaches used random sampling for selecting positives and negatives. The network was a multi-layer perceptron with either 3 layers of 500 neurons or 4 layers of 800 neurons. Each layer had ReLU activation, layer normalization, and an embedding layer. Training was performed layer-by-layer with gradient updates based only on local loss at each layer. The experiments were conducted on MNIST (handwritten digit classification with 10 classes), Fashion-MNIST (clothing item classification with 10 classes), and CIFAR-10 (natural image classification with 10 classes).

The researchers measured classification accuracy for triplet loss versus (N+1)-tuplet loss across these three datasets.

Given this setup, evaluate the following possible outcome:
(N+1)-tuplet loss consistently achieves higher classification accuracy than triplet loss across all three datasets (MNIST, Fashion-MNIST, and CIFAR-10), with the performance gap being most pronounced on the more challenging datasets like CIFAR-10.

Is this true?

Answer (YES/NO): YES